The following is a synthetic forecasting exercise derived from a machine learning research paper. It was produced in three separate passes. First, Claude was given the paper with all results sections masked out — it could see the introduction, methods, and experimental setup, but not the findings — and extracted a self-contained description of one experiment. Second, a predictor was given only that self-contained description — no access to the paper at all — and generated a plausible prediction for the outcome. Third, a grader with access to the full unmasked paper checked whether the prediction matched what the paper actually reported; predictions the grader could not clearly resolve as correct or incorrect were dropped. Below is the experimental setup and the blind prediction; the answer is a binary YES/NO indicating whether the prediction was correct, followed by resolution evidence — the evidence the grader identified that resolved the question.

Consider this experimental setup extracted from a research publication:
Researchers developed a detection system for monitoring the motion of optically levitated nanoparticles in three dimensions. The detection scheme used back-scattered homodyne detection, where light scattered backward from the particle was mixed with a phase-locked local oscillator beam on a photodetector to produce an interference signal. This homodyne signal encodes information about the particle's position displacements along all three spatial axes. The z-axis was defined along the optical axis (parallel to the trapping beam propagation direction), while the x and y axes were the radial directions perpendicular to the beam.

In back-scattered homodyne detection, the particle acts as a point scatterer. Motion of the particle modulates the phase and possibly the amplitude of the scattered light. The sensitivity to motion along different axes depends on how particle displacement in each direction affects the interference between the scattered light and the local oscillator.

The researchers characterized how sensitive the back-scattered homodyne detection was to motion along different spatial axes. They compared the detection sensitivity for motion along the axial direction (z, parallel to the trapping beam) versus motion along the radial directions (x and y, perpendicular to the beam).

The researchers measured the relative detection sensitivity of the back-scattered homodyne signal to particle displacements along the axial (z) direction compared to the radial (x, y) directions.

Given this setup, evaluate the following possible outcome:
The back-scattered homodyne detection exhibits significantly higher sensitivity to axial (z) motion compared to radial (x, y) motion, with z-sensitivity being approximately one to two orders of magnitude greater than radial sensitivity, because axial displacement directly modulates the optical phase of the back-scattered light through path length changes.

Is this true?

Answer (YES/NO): YES